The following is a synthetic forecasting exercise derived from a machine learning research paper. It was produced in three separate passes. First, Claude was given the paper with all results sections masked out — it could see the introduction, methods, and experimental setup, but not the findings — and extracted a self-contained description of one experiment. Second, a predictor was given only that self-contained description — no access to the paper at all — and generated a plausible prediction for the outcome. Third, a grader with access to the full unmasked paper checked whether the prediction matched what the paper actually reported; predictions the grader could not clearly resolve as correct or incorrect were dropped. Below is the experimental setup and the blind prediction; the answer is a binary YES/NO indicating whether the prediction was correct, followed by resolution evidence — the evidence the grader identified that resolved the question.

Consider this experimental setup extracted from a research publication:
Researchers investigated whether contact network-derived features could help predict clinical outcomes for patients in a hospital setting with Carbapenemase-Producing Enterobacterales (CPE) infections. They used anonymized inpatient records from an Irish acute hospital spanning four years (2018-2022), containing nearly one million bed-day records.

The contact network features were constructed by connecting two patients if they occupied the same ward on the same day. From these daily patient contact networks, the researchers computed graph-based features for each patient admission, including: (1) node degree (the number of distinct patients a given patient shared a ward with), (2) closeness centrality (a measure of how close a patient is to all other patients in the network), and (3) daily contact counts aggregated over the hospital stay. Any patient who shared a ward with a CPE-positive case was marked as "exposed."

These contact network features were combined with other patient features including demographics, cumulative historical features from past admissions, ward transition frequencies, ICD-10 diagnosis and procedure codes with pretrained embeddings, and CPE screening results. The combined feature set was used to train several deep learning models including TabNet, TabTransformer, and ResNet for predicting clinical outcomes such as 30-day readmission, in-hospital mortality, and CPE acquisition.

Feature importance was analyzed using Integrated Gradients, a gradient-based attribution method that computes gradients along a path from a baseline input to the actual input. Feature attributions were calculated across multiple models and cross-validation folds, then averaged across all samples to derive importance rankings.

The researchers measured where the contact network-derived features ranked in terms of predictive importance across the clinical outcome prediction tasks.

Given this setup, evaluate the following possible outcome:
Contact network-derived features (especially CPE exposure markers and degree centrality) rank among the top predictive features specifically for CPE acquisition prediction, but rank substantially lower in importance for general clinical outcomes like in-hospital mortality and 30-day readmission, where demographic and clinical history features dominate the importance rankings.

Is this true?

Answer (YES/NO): NO